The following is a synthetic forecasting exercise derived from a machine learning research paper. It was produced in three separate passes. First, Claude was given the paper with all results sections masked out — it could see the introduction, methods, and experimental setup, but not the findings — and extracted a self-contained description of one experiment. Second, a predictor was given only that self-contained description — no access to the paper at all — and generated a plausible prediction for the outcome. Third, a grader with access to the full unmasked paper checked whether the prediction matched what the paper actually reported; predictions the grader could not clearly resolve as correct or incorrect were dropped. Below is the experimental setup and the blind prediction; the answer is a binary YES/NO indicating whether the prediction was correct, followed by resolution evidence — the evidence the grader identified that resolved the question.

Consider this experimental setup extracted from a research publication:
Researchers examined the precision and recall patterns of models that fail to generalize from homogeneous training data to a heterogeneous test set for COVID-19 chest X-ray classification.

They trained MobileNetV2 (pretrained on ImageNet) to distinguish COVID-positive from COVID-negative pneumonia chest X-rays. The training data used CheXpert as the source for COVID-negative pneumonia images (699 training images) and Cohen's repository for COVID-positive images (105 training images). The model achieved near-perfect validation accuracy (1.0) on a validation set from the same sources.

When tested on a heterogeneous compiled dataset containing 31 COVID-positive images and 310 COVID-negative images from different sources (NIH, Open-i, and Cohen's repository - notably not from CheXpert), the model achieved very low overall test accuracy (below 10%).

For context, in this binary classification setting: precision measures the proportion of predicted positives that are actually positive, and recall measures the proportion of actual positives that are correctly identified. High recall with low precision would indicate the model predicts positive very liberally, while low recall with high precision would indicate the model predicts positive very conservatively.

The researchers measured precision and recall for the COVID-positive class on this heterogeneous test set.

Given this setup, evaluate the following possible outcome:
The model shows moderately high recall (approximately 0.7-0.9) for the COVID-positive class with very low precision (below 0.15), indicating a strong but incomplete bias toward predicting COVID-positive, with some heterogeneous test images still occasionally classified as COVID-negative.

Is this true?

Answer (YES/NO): NO